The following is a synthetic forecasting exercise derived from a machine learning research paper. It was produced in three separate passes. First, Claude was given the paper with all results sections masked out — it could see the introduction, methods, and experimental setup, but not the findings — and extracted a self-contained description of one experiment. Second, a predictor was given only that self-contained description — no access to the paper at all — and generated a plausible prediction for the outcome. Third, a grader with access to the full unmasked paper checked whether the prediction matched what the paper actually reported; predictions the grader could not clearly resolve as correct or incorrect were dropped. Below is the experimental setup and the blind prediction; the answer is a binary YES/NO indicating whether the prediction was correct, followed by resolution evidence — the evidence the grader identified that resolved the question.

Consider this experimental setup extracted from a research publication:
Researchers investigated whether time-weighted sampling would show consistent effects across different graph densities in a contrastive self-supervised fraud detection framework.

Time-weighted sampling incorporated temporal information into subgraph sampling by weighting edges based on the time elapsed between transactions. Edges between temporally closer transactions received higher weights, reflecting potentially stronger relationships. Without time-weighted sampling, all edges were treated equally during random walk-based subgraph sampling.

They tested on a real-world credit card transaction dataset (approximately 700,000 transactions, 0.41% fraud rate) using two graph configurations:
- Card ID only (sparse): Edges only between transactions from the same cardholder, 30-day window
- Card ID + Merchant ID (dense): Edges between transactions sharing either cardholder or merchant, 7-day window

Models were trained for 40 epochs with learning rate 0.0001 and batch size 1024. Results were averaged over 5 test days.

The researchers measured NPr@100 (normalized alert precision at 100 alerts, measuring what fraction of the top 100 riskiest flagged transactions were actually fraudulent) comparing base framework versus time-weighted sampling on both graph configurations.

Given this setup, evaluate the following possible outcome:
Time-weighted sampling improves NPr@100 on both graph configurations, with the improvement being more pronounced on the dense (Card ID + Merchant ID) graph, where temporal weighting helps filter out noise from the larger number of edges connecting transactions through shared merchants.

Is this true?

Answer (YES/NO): NO